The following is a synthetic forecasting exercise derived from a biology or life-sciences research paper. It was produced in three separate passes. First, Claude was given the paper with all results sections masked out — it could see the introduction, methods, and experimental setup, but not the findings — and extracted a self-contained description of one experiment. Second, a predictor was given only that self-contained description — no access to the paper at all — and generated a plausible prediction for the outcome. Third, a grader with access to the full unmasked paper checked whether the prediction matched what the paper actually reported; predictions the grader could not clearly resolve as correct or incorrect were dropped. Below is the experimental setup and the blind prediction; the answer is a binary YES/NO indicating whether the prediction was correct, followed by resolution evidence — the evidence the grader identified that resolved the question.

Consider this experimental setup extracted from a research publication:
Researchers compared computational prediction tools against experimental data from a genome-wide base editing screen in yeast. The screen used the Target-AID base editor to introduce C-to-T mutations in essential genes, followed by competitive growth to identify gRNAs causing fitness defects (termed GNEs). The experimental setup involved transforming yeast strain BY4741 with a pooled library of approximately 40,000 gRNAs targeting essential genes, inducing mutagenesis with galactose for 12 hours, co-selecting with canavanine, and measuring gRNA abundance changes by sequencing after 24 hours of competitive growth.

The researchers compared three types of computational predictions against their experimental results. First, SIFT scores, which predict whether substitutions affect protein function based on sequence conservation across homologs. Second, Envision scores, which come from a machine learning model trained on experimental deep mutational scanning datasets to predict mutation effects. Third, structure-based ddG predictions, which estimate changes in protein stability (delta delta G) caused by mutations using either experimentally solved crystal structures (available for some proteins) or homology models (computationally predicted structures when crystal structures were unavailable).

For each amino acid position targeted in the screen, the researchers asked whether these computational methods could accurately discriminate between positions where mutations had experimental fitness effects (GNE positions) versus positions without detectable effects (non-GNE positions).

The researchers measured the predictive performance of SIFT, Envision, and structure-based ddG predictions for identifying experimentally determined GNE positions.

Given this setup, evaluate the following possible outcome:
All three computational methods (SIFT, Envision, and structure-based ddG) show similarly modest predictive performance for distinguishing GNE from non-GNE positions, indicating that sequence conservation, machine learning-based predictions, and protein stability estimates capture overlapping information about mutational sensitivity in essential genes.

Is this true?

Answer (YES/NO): NO